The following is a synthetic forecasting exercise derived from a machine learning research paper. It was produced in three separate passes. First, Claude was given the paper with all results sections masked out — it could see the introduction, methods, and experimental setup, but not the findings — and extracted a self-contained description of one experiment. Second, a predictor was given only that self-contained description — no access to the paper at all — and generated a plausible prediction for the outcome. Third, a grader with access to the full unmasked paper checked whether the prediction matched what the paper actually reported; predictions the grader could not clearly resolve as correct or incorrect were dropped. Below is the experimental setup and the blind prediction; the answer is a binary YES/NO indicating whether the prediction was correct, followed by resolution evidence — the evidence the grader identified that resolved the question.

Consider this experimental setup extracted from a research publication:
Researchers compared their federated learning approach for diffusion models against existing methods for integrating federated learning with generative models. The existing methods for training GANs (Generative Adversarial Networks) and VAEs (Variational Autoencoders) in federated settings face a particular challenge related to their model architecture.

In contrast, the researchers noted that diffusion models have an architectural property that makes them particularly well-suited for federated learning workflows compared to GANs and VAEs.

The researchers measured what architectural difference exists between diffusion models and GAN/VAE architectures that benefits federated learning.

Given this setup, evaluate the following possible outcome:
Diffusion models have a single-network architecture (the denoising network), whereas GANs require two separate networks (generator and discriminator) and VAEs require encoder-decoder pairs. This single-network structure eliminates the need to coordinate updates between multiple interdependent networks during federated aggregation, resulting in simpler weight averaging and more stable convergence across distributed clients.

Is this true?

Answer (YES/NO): YES